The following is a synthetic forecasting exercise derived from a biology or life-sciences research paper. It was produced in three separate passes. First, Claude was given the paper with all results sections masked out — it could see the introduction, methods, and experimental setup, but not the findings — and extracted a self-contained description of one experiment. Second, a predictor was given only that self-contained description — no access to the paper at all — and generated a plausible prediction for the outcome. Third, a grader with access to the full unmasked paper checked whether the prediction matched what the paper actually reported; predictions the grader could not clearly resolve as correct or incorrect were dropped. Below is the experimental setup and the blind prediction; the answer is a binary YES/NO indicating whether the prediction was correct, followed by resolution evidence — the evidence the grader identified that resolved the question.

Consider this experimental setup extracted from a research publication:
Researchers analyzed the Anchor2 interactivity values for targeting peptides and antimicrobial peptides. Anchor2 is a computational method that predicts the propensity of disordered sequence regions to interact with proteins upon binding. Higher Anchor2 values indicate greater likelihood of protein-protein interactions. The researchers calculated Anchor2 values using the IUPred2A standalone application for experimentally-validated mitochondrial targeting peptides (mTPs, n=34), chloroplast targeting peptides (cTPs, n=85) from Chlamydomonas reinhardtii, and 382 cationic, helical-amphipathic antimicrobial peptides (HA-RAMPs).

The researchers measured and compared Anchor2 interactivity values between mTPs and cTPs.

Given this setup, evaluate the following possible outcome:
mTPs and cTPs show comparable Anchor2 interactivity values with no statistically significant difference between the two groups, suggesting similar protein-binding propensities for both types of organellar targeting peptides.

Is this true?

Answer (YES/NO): NO